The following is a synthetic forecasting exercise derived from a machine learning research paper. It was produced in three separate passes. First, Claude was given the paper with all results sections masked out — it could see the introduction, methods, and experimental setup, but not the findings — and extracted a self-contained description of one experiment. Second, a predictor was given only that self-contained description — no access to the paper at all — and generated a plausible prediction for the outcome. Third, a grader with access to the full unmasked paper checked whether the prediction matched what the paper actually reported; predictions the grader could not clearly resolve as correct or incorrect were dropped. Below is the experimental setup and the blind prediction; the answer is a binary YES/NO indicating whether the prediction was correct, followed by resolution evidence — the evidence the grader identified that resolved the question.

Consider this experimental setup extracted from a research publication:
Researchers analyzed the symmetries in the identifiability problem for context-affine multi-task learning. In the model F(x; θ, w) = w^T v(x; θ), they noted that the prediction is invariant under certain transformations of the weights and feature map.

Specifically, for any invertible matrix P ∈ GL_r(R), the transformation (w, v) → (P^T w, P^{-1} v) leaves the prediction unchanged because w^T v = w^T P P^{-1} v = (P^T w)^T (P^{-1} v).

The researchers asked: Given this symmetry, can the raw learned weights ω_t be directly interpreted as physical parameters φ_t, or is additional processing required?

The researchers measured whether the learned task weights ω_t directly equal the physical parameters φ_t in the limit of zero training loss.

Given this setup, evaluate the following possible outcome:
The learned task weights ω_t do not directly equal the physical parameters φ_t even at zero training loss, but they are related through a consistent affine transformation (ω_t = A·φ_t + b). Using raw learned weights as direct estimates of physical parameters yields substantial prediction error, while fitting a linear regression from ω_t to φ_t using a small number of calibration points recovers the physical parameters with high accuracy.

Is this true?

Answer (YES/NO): NO